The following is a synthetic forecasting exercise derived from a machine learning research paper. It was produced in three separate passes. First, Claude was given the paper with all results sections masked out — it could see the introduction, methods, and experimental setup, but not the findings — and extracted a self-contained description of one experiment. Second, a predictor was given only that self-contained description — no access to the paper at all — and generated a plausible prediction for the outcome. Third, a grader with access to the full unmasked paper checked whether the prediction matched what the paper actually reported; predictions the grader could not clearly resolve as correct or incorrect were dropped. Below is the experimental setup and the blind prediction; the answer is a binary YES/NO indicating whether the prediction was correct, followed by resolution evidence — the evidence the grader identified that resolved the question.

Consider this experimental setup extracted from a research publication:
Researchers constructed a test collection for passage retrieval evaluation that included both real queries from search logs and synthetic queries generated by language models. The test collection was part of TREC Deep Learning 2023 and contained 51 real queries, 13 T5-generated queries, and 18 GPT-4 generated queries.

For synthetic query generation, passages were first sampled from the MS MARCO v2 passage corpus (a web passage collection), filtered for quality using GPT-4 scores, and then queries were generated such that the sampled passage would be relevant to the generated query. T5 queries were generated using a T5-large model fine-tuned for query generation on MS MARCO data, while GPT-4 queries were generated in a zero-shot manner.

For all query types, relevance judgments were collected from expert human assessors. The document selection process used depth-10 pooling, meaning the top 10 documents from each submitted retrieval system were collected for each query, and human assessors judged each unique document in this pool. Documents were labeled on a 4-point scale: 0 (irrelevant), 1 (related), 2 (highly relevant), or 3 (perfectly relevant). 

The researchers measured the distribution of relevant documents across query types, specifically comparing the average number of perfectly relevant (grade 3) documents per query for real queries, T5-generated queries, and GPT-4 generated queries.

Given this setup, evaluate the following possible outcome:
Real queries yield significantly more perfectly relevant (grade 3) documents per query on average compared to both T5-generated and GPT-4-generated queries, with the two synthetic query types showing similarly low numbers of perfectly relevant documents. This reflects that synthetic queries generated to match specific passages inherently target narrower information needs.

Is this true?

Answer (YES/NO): NO